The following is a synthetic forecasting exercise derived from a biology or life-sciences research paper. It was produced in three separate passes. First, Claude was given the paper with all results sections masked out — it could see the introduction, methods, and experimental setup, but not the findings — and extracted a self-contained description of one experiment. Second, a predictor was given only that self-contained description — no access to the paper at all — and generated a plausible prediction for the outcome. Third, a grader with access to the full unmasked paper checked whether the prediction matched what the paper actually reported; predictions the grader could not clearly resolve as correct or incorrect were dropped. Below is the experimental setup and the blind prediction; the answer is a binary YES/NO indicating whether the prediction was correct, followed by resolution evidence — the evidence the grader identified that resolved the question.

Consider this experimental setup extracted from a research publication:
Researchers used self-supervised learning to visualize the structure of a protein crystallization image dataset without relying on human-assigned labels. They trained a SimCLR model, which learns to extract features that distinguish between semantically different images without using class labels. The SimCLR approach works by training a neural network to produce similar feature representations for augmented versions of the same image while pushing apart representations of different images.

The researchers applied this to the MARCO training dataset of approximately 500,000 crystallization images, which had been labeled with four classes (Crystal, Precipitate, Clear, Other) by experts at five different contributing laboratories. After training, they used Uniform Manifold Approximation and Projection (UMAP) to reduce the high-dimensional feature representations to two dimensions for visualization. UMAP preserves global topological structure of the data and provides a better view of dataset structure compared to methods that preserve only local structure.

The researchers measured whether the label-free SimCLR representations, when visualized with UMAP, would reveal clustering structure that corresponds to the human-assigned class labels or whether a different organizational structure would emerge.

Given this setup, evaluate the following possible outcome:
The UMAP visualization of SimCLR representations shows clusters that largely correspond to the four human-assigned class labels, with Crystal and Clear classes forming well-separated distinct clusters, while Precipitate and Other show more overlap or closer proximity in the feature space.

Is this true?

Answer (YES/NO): NO